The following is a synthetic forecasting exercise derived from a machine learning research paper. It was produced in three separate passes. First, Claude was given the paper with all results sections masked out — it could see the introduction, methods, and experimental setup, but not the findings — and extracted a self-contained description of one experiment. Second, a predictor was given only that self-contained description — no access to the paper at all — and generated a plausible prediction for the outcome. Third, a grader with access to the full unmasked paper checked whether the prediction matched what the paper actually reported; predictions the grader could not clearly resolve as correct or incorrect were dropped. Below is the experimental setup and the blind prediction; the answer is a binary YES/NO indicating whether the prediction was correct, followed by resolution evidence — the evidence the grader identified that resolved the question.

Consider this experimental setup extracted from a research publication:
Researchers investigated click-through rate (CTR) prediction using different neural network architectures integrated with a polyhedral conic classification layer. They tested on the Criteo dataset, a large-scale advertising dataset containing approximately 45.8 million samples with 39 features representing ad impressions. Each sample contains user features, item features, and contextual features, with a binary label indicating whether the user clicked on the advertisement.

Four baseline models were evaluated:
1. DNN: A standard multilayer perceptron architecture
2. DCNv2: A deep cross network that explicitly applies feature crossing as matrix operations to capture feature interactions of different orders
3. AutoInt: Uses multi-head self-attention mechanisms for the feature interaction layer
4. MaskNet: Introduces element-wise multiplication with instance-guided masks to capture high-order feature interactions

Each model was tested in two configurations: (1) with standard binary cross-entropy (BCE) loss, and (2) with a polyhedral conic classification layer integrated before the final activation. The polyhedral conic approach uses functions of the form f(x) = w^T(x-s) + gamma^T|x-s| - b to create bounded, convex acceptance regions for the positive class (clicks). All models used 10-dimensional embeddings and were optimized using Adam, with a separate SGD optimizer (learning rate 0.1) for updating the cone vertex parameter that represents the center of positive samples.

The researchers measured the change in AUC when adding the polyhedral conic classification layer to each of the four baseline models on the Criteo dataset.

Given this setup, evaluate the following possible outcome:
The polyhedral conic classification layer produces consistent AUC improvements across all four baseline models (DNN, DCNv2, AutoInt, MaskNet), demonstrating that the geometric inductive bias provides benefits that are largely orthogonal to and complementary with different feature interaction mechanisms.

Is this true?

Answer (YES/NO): NO